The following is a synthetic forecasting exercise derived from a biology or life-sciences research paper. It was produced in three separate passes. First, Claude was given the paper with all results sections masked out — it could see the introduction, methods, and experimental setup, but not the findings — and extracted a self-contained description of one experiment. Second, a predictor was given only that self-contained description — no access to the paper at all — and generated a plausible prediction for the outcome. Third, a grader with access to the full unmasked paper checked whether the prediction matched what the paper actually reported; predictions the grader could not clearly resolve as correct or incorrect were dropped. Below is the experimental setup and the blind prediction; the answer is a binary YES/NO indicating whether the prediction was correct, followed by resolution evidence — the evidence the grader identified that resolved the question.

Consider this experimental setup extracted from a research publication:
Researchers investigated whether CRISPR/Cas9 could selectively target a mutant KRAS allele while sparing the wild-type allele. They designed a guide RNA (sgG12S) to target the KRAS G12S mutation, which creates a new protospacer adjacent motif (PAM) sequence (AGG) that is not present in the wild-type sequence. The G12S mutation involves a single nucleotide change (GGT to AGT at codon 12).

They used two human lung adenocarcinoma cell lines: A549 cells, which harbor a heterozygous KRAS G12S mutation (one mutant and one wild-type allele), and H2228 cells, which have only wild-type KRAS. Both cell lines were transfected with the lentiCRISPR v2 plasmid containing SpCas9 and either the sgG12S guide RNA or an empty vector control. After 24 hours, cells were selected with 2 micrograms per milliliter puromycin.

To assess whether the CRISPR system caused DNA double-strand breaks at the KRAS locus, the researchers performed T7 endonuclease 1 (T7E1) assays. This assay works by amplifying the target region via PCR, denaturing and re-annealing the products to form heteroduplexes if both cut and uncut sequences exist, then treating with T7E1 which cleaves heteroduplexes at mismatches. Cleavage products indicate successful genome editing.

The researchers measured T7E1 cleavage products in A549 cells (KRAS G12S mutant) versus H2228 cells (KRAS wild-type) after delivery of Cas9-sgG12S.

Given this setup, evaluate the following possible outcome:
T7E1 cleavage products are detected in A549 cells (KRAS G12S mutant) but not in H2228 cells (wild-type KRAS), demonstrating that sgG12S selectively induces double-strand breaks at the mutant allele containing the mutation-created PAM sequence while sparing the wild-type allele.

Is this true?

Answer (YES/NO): YES